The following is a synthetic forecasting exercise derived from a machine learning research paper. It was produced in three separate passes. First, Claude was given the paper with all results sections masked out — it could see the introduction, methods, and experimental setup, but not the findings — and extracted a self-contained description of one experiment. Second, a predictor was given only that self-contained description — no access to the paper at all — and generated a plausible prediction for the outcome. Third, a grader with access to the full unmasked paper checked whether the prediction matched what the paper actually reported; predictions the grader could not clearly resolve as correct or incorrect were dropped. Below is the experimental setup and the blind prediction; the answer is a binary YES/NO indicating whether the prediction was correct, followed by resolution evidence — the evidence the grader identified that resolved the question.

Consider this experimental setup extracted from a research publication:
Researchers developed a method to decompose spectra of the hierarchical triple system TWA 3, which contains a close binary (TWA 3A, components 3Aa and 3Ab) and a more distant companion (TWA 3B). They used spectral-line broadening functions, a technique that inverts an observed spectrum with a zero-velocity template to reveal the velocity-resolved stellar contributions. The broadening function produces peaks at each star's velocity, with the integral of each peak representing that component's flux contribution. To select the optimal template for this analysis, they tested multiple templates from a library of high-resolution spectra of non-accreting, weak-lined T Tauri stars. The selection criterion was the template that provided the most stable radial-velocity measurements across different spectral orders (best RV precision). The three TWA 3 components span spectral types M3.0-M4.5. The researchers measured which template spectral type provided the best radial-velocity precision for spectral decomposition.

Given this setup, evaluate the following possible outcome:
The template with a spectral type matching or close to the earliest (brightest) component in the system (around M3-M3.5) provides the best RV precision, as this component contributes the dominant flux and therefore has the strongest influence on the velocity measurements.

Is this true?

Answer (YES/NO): YES